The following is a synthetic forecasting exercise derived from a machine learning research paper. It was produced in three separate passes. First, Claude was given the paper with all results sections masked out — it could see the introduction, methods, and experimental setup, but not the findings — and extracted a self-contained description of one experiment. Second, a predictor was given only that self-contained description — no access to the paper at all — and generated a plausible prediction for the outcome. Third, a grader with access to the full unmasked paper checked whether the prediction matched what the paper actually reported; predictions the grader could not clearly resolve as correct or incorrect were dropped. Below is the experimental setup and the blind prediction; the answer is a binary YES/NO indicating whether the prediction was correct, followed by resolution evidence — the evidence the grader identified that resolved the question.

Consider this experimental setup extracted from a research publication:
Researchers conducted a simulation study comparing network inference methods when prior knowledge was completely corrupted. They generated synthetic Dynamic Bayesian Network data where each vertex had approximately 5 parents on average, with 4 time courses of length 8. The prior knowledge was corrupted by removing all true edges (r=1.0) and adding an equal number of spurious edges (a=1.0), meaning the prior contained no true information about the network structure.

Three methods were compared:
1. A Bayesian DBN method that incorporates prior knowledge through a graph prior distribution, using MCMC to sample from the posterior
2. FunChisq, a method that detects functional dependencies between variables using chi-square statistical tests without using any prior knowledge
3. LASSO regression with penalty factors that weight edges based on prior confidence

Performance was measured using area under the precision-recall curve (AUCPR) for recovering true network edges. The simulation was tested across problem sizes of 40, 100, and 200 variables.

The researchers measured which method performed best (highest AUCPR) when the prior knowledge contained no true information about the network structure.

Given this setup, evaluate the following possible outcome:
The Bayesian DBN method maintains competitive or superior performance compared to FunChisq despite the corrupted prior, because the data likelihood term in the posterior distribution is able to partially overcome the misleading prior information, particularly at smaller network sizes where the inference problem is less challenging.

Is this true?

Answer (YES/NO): NO